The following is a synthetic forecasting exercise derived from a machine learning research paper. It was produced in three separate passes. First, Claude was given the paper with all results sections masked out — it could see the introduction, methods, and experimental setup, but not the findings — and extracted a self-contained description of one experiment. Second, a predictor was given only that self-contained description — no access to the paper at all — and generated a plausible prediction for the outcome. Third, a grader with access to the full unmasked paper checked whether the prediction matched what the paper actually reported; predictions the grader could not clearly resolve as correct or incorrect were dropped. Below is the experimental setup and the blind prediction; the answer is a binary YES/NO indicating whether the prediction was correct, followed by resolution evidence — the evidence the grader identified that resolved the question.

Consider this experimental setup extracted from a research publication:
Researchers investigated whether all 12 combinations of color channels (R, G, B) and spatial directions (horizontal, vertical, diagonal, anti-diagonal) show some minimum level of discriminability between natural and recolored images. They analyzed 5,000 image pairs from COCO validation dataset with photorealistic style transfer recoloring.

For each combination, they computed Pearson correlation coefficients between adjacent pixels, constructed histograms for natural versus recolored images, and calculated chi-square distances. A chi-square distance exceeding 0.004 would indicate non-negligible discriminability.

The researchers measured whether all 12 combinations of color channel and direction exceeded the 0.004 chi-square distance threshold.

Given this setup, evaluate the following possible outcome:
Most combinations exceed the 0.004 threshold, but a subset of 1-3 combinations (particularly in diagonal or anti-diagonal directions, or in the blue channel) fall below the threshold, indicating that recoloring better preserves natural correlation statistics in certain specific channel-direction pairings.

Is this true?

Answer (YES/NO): NO